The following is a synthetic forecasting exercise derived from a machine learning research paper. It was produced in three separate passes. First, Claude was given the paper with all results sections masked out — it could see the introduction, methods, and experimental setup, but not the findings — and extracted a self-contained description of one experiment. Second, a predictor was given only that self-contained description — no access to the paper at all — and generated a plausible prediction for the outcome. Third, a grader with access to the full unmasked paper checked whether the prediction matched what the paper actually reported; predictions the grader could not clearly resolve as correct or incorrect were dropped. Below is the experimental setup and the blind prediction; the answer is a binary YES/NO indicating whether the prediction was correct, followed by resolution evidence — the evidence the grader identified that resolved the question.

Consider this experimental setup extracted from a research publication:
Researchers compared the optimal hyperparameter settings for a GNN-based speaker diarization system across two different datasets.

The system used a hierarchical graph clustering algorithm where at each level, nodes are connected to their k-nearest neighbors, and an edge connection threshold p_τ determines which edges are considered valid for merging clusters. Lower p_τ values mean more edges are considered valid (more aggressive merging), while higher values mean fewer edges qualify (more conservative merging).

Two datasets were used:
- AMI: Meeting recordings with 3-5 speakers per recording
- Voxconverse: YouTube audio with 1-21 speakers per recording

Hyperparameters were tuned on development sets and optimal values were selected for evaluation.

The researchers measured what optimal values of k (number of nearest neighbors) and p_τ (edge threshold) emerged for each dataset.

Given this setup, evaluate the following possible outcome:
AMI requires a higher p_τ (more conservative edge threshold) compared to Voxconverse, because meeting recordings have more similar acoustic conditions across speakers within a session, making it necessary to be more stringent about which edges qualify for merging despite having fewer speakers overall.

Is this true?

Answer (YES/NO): NO